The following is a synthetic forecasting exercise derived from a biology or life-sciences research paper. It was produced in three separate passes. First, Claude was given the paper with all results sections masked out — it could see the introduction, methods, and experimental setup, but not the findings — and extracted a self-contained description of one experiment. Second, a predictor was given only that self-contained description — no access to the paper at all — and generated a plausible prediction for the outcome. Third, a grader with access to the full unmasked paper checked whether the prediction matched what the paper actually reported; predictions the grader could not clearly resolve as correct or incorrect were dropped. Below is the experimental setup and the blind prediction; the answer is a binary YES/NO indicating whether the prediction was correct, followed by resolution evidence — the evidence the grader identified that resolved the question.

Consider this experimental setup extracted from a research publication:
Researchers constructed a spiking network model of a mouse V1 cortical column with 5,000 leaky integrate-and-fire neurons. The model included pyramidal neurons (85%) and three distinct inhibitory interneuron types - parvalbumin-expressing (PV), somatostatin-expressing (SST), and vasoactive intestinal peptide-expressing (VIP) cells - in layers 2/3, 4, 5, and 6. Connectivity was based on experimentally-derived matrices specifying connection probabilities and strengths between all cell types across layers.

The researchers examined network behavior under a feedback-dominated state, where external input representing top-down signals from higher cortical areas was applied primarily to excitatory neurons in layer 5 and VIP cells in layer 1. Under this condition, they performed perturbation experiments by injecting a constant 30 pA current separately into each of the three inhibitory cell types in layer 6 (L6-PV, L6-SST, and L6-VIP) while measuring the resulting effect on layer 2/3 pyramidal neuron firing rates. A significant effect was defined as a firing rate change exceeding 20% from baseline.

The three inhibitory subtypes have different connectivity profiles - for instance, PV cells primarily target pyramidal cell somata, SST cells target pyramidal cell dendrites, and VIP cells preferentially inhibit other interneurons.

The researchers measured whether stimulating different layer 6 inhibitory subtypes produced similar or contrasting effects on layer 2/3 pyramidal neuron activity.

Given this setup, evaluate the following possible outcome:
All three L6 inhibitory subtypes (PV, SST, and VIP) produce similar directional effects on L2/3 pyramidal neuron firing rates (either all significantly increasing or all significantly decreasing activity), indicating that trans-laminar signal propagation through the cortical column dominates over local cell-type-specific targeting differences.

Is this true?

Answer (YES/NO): NO